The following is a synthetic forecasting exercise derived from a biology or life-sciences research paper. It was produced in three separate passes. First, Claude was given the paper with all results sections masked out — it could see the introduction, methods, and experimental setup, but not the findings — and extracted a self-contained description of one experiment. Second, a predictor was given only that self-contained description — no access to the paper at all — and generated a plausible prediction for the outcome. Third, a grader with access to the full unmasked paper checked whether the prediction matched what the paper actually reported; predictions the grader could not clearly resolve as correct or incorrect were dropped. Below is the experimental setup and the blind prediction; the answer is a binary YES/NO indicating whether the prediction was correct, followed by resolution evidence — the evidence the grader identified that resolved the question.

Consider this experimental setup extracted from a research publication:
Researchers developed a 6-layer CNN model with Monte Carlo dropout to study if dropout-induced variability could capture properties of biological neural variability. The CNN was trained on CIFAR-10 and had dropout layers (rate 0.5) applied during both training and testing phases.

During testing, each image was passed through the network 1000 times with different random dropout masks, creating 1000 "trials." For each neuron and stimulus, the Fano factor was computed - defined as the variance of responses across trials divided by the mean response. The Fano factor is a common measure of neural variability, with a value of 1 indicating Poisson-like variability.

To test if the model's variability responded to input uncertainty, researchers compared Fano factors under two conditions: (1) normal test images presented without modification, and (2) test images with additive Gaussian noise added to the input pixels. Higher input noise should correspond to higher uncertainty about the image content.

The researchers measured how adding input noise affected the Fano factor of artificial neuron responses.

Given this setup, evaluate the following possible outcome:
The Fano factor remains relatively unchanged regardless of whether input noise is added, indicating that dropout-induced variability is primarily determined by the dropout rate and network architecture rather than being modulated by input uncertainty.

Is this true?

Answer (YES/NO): NO